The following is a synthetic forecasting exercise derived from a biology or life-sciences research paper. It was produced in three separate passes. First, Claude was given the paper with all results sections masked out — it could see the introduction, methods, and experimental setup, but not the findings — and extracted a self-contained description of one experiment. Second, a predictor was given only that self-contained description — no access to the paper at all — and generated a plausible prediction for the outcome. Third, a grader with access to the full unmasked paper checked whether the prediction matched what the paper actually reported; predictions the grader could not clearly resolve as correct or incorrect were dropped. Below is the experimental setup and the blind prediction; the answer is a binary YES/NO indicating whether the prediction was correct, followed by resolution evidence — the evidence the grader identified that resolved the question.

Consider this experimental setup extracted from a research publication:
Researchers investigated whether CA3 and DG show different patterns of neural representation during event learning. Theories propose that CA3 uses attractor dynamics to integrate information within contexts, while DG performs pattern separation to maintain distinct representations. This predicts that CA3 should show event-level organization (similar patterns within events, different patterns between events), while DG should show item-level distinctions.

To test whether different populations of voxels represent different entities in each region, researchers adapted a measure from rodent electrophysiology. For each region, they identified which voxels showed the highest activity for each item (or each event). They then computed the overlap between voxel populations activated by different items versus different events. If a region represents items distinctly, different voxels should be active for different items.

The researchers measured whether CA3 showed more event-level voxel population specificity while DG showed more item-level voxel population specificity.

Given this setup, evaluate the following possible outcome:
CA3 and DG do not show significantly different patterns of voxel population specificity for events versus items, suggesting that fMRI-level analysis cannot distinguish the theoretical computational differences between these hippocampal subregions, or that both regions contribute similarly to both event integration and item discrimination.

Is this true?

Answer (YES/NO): NO